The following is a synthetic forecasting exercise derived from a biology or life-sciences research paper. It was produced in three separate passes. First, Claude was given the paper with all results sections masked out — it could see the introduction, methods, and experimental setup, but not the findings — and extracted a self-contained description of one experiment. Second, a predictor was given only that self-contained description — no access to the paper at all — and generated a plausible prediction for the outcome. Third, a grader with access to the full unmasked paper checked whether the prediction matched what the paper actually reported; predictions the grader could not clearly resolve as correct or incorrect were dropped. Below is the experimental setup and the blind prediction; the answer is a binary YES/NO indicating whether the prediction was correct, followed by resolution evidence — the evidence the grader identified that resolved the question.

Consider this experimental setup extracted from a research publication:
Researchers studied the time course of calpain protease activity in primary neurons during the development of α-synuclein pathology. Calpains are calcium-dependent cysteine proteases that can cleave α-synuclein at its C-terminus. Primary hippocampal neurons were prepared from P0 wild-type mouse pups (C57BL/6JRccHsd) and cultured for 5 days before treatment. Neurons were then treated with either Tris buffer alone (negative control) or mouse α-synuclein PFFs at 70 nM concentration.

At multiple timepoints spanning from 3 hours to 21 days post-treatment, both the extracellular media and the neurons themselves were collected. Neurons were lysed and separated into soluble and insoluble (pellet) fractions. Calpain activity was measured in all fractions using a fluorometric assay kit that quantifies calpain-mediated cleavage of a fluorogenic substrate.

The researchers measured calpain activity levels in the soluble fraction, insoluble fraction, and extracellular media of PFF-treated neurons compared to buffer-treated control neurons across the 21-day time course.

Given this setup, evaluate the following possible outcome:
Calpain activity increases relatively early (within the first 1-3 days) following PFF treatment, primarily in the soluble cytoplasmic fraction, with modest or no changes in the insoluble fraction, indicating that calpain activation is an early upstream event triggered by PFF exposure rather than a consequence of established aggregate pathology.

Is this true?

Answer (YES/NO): NO